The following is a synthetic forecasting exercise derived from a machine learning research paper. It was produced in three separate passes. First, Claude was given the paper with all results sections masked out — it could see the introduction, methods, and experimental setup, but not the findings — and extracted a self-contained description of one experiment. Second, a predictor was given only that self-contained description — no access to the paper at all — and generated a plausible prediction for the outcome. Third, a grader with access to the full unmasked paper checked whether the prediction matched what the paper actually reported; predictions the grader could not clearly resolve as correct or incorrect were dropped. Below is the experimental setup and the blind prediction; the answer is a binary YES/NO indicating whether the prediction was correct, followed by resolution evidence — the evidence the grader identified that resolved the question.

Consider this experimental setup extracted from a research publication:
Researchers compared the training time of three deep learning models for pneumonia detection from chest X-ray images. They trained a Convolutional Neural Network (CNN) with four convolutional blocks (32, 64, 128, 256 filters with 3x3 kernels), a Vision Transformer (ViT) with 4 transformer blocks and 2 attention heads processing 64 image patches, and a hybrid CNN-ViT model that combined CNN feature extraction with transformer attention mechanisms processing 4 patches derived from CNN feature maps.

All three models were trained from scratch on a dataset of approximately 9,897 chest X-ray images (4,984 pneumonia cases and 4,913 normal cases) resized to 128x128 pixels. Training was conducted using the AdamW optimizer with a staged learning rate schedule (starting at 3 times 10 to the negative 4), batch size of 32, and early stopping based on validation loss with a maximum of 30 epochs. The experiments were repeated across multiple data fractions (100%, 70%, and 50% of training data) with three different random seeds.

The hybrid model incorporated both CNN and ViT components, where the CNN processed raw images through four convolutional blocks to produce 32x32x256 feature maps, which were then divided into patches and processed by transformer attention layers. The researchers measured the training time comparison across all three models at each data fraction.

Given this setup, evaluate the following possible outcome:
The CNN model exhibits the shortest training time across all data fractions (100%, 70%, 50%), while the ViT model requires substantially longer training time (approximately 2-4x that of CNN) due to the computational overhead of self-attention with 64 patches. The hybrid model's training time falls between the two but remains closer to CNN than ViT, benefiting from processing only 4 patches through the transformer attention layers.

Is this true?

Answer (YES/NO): NO